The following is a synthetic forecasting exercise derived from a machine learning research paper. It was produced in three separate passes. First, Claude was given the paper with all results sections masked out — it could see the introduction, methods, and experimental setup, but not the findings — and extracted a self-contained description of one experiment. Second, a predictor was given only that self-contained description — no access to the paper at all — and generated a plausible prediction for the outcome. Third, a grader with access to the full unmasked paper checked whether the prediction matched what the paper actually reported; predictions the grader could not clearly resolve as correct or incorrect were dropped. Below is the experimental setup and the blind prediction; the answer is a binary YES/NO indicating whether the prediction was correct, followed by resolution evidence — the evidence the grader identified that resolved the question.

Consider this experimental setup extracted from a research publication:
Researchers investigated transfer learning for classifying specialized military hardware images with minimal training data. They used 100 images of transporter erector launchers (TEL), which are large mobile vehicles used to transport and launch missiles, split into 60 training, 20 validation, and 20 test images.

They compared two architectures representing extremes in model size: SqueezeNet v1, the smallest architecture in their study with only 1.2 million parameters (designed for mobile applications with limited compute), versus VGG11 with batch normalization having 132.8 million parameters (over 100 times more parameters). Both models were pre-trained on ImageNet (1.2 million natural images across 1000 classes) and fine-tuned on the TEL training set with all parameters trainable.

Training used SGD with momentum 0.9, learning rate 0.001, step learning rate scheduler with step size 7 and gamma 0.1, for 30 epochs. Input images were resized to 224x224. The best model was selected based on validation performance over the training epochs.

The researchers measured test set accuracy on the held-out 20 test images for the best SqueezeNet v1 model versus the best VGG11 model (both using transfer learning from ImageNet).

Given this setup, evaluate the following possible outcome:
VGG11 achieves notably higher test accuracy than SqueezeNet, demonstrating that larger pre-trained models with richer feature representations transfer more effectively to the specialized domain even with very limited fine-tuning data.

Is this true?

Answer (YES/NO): YES